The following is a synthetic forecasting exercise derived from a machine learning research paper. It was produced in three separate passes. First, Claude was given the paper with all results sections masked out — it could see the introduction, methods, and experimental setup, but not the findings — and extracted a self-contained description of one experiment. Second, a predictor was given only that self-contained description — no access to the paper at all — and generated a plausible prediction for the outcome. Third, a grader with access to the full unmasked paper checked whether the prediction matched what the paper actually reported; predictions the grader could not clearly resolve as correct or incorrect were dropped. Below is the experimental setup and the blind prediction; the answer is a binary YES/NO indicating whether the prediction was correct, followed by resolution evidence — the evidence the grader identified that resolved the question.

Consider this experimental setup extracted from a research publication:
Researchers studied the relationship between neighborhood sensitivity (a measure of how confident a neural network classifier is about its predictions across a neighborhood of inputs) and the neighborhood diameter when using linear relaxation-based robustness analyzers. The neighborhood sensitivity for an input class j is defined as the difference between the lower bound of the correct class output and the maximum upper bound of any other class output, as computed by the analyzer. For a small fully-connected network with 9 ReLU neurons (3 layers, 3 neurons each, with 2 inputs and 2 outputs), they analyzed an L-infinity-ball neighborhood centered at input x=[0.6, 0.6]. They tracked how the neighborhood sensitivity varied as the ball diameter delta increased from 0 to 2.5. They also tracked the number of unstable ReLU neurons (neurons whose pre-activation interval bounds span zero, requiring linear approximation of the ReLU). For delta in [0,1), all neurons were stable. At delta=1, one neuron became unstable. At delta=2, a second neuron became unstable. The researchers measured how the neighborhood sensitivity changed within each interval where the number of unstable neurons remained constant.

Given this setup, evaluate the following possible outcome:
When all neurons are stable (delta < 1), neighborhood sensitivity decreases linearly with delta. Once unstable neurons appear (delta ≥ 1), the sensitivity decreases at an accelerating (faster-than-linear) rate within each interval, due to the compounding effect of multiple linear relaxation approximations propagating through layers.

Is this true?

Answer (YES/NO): NO